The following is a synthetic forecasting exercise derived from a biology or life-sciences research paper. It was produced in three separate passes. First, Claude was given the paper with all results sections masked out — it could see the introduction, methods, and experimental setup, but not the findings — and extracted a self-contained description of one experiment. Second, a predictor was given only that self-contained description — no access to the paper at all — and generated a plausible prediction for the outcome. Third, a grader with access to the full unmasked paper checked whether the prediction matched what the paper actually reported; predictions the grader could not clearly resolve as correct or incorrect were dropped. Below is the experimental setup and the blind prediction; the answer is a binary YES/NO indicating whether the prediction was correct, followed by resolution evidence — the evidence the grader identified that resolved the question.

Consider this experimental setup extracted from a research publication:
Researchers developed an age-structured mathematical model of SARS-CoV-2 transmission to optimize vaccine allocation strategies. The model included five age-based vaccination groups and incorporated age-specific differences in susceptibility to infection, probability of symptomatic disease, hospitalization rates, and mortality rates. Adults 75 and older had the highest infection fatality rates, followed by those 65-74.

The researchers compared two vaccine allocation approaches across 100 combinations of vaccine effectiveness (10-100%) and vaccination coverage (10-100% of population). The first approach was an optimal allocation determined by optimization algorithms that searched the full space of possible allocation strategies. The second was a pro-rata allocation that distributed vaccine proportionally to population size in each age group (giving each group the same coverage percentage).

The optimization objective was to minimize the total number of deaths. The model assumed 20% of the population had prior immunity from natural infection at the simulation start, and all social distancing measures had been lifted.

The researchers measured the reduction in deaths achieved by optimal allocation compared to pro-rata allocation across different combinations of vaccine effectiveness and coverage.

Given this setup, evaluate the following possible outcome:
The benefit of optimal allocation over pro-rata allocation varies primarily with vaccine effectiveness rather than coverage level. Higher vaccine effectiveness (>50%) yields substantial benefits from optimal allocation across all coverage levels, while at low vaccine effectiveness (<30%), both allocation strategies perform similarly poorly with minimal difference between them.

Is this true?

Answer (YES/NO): NO